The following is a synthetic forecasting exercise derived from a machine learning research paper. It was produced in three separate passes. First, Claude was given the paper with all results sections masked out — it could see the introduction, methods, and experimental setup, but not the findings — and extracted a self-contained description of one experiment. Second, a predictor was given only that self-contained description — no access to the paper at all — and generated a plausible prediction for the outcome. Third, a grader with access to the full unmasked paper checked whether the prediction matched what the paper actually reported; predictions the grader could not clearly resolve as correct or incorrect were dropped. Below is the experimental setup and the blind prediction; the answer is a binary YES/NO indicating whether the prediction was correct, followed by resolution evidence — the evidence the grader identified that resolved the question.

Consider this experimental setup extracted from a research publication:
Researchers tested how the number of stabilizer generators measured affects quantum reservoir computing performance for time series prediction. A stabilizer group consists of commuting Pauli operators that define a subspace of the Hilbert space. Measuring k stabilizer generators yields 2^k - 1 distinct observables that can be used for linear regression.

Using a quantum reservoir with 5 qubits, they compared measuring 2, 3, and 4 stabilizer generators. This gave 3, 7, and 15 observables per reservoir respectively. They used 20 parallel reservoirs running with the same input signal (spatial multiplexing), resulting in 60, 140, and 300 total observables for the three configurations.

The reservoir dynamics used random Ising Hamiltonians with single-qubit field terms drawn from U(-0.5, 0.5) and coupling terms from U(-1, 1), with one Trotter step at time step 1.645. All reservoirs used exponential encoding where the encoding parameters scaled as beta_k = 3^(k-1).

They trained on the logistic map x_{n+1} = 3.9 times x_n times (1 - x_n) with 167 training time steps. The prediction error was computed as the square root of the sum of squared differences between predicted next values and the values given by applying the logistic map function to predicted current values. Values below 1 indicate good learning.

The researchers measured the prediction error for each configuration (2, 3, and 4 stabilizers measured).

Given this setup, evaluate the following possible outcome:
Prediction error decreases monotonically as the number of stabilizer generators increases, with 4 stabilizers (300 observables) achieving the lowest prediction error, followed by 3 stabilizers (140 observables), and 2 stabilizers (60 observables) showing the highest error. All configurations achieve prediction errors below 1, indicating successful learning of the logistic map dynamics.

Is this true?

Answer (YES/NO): NO